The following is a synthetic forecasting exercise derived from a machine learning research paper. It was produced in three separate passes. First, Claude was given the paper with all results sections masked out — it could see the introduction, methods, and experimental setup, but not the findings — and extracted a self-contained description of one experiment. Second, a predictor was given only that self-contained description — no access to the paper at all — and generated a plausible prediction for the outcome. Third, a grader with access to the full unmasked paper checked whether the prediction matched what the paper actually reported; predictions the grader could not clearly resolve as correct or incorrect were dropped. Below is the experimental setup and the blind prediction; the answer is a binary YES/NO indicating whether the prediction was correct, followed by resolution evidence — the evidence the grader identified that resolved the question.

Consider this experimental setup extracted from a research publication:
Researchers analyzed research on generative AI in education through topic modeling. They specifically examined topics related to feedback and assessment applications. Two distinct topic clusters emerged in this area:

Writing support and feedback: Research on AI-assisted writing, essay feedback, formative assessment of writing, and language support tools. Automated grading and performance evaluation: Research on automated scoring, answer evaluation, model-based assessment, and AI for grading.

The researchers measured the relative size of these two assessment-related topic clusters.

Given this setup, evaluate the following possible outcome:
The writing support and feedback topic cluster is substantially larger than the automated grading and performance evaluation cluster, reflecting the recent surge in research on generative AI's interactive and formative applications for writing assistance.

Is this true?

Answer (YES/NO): YES